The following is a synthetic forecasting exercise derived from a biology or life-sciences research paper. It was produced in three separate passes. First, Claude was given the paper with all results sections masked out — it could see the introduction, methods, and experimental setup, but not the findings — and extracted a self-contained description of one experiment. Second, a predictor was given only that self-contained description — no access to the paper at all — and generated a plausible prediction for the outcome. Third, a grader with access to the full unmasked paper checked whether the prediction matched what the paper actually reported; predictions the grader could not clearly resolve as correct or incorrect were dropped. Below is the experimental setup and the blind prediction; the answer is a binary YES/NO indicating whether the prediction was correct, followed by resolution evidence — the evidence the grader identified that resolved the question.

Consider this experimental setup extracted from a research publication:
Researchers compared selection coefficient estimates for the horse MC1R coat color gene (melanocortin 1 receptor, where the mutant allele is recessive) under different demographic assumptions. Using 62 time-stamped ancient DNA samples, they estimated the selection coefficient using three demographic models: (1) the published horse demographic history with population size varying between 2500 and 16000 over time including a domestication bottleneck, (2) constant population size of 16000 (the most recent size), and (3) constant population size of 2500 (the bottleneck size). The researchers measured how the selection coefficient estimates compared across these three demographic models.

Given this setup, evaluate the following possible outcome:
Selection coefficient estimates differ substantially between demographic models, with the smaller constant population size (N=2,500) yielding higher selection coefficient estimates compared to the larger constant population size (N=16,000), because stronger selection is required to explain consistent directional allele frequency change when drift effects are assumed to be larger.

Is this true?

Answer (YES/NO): NO